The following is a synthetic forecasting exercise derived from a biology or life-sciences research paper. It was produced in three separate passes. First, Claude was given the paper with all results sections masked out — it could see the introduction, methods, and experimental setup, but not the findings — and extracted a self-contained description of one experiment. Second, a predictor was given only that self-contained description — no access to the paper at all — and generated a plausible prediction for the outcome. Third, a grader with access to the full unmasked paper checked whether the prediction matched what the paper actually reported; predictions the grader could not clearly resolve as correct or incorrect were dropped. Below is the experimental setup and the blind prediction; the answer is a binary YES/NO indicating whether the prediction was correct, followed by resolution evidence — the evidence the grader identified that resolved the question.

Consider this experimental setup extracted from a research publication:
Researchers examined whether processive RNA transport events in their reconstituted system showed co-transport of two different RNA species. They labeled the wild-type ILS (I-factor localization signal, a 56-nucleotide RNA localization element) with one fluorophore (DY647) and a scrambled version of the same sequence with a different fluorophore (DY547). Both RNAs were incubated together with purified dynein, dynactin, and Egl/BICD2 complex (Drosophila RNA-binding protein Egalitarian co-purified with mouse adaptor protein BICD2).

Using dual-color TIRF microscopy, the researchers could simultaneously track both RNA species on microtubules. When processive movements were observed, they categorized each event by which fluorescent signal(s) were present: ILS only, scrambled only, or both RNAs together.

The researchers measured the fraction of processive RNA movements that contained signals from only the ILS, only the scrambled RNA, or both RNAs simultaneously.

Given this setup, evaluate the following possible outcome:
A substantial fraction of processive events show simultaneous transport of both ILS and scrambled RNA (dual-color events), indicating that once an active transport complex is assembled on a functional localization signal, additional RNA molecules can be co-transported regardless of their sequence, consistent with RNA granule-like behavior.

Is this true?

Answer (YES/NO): NO